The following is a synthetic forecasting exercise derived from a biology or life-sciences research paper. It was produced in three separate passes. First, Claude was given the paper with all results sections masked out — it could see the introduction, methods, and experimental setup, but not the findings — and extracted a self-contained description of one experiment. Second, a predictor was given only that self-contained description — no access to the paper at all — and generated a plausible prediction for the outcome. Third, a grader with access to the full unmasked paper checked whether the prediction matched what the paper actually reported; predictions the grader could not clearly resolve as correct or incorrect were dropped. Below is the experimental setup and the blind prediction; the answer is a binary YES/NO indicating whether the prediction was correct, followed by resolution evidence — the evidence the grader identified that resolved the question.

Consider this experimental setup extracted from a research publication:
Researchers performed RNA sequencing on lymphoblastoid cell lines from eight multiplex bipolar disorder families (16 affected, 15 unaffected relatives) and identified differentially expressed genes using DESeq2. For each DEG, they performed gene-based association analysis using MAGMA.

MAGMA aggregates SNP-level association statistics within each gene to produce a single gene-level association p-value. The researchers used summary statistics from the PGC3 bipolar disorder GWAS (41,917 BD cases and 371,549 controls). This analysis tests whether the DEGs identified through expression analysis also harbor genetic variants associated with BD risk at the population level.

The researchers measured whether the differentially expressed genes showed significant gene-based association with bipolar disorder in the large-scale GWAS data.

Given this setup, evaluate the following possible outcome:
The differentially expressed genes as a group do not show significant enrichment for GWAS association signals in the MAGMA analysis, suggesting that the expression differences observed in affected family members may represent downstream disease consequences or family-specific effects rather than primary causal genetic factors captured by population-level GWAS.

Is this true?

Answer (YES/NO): NO